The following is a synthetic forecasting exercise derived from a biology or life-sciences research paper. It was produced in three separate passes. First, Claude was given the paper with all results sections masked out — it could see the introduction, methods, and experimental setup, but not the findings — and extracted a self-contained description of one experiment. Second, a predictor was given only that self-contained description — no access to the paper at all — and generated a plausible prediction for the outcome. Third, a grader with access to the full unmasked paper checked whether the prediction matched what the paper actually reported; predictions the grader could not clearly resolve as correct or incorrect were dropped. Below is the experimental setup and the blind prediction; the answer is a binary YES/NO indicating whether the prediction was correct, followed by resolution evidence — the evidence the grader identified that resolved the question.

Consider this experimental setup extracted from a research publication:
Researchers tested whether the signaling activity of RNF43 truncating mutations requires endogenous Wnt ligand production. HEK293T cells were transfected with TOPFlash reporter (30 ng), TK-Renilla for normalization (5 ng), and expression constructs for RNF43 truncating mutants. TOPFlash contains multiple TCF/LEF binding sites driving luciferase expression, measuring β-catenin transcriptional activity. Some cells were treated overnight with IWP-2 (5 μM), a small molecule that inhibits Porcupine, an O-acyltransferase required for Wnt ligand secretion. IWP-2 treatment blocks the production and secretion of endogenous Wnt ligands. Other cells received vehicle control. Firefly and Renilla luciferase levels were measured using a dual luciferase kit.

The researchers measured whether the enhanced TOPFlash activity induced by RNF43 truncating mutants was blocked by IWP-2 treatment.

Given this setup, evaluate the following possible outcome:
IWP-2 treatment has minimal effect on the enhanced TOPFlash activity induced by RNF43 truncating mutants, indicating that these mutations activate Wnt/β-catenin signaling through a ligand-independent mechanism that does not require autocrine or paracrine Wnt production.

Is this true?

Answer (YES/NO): YES